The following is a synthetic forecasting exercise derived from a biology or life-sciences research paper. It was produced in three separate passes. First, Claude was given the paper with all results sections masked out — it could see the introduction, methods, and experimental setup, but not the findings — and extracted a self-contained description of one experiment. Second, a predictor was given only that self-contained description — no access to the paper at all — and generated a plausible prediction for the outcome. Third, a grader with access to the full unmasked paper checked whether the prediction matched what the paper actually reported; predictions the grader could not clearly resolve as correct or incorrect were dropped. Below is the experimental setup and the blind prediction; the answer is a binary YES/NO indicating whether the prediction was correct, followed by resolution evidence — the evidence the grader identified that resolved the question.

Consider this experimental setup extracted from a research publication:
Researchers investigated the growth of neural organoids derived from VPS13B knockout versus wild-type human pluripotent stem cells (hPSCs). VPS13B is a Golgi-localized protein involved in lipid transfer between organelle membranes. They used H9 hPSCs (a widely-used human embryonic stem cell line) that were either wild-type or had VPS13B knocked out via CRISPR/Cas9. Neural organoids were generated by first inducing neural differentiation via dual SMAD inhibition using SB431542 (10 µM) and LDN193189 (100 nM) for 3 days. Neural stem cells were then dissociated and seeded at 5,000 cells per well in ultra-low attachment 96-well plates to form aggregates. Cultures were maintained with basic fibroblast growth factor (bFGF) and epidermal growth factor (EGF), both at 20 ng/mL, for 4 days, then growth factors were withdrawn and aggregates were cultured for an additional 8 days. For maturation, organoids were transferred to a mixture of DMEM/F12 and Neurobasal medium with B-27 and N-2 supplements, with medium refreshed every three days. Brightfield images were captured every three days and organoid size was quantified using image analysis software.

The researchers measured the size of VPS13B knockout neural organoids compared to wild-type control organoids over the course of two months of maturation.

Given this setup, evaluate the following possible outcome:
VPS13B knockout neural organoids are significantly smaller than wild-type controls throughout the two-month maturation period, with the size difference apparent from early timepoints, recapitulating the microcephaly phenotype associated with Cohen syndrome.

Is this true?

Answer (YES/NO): NO